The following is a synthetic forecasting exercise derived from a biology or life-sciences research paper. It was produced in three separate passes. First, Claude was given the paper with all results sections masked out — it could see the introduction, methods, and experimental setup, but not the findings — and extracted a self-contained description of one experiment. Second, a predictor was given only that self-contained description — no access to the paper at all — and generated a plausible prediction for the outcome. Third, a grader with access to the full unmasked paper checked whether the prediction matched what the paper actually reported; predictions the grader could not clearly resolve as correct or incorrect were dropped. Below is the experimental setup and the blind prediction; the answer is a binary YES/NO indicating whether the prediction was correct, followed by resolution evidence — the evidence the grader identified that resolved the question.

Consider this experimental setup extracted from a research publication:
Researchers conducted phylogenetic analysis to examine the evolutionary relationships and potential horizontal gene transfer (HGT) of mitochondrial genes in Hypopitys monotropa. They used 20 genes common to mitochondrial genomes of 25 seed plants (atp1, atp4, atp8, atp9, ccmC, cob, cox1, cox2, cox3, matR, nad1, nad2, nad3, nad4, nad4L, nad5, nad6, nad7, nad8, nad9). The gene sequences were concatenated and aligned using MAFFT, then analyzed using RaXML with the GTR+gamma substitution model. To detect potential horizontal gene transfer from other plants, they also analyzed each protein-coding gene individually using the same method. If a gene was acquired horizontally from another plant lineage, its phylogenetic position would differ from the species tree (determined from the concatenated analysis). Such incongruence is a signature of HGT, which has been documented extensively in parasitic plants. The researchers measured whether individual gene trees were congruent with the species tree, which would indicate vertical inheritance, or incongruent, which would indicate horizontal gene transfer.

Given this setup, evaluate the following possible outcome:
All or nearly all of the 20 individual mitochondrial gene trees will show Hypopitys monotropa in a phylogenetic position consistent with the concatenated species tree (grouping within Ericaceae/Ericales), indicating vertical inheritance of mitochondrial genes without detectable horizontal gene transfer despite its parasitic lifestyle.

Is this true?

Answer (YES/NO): YES